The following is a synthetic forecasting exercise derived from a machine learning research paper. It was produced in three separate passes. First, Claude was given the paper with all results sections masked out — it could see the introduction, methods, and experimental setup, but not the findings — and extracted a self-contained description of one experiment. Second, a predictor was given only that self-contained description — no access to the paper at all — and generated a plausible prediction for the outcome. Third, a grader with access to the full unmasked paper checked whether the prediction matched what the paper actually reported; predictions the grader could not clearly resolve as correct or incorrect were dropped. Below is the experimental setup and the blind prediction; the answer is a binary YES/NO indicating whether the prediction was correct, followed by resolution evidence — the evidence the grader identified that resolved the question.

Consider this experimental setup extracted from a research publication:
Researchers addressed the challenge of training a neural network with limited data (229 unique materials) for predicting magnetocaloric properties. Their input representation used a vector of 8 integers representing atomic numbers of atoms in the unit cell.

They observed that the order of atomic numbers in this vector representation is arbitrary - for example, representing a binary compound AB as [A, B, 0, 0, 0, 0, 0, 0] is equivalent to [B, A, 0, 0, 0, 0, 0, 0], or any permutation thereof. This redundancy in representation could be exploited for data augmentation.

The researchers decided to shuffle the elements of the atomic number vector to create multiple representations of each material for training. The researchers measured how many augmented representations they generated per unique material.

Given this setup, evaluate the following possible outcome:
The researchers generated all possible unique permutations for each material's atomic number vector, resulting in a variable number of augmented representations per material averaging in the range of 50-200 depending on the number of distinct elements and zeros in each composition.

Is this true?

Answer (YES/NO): NO